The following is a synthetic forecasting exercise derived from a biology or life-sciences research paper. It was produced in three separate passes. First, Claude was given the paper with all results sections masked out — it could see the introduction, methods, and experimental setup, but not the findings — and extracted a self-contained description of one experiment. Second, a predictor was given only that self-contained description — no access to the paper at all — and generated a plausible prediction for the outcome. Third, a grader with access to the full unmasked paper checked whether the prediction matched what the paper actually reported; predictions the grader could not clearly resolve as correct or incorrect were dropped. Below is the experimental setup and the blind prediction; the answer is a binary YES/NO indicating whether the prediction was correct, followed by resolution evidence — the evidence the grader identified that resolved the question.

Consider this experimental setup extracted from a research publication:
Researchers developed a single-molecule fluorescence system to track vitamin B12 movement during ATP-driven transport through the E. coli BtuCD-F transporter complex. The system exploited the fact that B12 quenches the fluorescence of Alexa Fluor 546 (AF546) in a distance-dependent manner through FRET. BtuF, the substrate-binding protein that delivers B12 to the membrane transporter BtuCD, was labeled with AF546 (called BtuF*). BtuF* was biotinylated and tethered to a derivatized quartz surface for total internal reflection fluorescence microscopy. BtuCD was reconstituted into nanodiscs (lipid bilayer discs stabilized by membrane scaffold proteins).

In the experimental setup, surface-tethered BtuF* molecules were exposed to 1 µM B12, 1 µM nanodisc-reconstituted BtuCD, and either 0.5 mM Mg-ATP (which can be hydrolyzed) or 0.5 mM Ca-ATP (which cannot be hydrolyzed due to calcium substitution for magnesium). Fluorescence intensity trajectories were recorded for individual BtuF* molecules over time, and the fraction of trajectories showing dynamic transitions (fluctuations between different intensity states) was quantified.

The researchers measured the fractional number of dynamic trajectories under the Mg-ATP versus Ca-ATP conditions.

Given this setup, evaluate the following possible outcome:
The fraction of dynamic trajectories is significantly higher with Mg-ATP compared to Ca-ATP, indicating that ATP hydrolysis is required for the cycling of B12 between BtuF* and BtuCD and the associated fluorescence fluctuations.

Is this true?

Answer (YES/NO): YES